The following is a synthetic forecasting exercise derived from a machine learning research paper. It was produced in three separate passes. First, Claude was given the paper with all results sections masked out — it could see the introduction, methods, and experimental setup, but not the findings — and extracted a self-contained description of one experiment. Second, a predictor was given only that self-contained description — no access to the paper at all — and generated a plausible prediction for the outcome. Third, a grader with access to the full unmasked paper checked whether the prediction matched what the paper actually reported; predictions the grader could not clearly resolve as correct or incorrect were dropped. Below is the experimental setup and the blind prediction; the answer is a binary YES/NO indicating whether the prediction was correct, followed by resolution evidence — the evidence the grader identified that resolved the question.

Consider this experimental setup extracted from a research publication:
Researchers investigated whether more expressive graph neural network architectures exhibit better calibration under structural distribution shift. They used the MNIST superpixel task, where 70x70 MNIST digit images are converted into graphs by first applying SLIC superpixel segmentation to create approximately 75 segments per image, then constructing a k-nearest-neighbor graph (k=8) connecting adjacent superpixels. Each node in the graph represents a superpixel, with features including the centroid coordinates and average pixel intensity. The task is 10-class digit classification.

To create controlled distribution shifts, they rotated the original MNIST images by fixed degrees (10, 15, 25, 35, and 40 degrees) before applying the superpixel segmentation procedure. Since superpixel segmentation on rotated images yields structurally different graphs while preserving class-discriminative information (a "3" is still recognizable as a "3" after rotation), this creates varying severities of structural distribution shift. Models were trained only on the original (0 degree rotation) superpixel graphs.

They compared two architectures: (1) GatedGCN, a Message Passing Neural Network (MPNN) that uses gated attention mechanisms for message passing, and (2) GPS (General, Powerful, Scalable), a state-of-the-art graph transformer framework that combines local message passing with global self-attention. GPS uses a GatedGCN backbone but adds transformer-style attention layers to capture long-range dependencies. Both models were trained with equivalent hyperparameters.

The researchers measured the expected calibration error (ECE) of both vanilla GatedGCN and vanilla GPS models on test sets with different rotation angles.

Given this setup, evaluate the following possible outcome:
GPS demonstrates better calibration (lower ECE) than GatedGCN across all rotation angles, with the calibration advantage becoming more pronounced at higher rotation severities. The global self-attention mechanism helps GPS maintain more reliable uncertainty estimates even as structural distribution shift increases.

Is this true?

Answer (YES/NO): NO